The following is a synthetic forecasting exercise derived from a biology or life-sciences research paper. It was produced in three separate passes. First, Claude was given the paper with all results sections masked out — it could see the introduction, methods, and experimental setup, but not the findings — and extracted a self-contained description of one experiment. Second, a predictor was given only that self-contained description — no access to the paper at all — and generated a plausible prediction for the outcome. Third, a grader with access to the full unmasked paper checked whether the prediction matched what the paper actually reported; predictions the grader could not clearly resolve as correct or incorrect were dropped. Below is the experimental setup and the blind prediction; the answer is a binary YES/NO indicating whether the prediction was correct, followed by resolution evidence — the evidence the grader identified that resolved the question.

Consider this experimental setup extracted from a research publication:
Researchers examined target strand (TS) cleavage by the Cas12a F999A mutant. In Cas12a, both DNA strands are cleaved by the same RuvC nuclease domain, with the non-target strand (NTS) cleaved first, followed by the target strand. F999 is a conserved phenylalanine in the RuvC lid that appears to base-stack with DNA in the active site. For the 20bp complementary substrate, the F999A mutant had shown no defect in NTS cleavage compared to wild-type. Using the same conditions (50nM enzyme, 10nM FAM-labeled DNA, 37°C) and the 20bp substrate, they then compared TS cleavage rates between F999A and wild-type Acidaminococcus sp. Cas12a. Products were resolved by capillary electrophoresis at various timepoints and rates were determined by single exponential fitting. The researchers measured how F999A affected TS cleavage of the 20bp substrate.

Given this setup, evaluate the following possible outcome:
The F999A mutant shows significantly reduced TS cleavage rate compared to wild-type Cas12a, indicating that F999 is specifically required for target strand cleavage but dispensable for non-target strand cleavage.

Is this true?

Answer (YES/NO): YES